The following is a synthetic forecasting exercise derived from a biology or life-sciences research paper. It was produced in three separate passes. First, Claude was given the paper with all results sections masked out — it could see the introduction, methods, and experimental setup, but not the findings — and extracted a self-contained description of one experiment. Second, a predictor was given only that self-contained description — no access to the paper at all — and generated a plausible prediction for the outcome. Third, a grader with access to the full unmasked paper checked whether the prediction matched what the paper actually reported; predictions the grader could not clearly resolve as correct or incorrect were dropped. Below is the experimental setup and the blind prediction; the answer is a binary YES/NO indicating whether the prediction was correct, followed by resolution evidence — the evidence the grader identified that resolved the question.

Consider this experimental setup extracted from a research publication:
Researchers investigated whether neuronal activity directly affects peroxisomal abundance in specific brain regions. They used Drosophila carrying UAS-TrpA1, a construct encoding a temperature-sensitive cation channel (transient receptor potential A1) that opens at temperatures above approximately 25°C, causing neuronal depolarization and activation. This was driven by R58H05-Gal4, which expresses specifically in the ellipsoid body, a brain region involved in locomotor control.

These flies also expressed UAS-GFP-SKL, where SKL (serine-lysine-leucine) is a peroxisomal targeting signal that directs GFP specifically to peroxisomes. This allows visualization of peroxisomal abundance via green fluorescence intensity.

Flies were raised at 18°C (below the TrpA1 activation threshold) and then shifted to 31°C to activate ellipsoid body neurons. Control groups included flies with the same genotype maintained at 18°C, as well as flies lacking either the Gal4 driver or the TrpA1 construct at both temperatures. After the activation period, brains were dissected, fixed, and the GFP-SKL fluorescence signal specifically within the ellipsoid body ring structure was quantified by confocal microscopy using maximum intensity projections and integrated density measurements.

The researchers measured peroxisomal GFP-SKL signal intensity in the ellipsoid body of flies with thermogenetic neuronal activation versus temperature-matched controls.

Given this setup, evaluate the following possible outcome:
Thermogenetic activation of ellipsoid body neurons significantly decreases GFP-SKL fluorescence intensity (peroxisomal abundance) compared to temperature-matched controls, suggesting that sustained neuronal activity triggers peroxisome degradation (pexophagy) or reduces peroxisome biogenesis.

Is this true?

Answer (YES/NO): NO